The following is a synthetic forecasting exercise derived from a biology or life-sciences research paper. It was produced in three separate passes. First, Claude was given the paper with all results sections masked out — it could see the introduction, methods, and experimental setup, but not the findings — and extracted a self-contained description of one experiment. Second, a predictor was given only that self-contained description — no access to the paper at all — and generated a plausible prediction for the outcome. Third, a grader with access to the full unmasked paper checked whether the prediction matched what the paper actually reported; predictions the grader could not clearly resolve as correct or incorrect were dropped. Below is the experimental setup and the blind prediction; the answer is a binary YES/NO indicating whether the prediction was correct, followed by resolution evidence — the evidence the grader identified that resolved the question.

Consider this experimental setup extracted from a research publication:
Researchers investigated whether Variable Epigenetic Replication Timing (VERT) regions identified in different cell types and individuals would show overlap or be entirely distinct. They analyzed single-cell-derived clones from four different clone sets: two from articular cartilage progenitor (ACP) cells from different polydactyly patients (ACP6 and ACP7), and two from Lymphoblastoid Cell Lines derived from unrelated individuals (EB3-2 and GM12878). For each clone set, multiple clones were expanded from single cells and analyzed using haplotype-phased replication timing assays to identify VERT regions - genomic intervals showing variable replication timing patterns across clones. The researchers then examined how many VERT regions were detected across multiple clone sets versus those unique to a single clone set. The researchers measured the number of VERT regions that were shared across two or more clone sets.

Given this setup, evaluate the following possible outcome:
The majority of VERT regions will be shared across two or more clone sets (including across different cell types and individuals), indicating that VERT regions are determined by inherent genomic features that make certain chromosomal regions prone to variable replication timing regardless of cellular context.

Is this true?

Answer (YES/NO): NO